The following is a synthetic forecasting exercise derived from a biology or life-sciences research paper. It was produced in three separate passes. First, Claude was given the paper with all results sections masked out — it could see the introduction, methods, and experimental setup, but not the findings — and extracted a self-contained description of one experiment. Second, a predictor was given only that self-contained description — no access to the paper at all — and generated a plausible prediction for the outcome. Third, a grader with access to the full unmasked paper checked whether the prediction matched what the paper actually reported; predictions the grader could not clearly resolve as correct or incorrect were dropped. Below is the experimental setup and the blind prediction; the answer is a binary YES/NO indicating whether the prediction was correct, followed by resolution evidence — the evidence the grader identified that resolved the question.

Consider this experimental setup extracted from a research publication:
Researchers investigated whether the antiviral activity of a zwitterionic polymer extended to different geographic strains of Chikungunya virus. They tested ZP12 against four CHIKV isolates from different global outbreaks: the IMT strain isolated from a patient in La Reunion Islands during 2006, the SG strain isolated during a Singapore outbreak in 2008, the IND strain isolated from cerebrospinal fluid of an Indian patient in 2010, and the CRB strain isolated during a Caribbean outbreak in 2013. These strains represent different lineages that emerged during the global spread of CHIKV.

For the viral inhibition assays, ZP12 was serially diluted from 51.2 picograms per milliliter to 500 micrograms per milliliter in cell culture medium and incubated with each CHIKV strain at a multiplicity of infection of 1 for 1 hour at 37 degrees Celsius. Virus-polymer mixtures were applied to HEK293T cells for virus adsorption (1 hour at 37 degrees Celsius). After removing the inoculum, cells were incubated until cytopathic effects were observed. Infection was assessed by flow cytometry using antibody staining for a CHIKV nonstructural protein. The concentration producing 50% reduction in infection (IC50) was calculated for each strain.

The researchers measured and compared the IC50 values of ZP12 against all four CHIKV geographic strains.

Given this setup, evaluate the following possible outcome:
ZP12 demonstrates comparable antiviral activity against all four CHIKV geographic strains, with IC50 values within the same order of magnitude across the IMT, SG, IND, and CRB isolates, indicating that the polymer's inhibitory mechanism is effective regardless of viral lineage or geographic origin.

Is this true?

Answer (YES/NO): YES